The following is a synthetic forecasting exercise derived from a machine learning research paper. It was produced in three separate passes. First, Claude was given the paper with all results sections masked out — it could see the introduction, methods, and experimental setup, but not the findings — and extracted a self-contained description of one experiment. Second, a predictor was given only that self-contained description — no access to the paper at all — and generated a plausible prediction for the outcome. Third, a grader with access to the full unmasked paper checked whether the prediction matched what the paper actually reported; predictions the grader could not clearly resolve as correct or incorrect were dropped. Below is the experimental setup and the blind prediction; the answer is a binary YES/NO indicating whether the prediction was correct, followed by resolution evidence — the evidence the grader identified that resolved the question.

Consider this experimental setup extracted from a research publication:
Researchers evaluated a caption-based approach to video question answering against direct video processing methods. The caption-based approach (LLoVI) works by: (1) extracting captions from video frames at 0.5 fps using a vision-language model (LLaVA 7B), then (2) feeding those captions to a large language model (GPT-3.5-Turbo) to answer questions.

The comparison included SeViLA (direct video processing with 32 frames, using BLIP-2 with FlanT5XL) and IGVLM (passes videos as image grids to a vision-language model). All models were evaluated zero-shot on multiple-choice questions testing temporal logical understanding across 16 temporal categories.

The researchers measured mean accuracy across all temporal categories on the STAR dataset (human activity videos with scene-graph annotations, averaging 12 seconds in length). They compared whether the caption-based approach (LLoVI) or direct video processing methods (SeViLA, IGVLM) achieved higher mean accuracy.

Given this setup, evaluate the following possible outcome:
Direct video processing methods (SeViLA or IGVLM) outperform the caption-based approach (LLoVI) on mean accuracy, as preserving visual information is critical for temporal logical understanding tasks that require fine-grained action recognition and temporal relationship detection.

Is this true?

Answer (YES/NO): YES